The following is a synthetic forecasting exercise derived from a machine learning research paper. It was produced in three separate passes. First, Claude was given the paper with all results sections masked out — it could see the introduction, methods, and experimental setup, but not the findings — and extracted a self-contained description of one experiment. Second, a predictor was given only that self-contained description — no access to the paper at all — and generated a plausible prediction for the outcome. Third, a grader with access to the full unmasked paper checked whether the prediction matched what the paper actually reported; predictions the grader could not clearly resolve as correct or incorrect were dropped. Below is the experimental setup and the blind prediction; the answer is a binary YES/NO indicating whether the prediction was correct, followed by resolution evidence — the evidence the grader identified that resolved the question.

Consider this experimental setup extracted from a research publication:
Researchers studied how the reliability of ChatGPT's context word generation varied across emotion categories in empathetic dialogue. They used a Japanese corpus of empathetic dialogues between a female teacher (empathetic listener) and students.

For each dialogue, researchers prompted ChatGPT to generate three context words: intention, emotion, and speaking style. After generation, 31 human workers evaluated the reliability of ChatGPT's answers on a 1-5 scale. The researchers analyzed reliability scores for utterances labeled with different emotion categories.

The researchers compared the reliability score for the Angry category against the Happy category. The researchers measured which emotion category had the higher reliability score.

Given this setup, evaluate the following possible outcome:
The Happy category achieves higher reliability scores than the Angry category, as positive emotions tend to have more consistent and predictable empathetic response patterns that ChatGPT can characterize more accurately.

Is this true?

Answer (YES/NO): YES